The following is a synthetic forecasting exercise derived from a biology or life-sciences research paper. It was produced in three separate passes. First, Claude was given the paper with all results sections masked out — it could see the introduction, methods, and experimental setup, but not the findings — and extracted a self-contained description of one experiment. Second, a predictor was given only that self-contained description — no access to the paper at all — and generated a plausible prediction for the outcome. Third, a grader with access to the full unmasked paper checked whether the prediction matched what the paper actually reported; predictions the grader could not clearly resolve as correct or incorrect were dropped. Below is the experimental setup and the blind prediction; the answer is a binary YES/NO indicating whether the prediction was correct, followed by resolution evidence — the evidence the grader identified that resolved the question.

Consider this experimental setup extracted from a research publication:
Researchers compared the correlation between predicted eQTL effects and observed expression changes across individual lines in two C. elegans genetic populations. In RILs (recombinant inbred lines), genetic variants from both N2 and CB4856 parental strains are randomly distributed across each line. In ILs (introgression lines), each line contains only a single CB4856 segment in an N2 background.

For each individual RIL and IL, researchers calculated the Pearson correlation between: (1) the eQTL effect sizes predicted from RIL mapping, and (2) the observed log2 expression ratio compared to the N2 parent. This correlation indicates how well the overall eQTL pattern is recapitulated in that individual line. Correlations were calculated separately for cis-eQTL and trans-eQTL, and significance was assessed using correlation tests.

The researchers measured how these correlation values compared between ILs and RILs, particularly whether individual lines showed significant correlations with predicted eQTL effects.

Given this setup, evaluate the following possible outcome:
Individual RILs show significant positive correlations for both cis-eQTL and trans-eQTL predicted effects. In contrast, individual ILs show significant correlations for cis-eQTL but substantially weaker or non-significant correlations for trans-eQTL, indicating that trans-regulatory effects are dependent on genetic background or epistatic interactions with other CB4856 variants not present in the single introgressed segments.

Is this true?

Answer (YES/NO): NO